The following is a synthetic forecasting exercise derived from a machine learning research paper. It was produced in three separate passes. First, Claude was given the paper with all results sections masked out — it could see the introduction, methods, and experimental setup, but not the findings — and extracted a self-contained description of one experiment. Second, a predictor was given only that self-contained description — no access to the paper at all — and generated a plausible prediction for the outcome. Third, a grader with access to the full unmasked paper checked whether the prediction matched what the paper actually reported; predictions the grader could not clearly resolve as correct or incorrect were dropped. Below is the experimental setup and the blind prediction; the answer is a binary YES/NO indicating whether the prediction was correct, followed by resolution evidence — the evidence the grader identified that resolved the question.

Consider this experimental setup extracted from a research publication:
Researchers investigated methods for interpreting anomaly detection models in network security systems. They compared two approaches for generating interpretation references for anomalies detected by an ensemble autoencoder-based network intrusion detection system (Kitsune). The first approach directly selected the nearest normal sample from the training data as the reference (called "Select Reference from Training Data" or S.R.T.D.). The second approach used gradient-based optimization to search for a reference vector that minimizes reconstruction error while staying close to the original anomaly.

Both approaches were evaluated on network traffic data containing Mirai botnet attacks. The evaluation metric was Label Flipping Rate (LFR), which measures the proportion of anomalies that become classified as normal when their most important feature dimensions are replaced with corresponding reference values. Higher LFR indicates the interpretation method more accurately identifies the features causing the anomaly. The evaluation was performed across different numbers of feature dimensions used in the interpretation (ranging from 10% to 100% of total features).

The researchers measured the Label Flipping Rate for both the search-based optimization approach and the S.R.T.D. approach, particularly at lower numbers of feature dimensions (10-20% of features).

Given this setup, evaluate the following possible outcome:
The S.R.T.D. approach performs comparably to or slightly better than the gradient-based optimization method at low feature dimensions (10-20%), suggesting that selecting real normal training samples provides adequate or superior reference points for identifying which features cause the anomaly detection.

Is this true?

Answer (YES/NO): NO